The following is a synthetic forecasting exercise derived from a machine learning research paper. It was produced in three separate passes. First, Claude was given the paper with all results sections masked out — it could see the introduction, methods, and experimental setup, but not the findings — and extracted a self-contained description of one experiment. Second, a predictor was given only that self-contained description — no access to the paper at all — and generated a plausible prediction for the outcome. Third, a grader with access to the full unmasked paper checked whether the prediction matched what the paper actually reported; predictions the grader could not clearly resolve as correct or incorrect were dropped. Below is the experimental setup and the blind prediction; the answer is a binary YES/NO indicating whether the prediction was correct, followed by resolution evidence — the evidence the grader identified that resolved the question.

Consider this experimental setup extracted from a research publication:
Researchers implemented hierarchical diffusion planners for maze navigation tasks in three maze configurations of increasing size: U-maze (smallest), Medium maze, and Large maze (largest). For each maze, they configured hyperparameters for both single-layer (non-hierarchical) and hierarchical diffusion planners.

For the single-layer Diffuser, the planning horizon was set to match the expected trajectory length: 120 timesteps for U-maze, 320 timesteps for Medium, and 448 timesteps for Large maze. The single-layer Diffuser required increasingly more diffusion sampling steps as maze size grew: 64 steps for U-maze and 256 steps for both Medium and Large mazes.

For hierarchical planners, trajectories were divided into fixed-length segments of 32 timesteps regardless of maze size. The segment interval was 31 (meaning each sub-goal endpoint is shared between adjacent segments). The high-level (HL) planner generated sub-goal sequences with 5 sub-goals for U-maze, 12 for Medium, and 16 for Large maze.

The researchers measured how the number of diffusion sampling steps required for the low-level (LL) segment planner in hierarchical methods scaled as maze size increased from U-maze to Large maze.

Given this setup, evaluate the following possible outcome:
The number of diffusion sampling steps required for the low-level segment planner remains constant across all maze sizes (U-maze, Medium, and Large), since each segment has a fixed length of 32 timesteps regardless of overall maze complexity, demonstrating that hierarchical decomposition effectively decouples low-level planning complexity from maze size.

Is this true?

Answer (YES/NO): YES